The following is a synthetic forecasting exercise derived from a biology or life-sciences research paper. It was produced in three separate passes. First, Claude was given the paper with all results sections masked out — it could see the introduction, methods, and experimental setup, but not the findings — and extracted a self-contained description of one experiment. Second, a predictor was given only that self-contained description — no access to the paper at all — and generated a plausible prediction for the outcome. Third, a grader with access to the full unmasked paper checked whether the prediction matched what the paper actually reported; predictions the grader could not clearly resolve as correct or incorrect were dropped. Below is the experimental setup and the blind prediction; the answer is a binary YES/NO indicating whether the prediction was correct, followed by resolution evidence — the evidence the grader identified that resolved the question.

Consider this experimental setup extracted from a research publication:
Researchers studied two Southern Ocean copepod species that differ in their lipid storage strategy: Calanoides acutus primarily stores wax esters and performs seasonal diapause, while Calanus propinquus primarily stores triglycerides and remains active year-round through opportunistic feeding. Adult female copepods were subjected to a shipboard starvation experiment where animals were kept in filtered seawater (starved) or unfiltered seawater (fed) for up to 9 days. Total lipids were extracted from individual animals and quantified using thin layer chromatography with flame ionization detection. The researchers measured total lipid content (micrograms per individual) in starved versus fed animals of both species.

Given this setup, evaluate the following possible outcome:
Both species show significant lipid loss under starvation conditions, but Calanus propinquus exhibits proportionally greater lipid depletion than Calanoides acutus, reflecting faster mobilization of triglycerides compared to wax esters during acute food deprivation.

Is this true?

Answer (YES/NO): NO